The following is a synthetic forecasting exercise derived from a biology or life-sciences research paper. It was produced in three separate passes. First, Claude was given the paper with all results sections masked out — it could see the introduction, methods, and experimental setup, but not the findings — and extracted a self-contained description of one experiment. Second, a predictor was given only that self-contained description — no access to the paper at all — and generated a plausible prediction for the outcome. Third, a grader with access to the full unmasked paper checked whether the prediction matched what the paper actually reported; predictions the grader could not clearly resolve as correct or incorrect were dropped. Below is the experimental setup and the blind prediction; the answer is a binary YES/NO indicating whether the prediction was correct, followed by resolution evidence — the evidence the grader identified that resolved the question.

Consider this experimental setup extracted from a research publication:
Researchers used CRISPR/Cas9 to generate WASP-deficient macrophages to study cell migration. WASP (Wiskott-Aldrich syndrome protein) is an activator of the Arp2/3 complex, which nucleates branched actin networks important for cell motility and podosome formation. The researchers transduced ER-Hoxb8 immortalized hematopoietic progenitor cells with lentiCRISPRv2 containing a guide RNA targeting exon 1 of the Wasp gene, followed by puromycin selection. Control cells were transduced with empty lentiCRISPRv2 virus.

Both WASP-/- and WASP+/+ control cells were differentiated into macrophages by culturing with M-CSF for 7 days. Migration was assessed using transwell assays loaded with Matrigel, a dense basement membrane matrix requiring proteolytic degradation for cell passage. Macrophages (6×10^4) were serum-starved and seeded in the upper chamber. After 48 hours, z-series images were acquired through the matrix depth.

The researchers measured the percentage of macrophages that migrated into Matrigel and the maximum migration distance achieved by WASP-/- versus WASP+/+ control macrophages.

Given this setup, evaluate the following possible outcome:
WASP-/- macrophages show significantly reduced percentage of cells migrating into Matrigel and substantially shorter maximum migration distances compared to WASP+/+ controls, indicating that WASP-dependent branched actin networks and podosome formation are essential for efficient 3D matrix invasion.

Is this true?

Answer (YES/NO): YES